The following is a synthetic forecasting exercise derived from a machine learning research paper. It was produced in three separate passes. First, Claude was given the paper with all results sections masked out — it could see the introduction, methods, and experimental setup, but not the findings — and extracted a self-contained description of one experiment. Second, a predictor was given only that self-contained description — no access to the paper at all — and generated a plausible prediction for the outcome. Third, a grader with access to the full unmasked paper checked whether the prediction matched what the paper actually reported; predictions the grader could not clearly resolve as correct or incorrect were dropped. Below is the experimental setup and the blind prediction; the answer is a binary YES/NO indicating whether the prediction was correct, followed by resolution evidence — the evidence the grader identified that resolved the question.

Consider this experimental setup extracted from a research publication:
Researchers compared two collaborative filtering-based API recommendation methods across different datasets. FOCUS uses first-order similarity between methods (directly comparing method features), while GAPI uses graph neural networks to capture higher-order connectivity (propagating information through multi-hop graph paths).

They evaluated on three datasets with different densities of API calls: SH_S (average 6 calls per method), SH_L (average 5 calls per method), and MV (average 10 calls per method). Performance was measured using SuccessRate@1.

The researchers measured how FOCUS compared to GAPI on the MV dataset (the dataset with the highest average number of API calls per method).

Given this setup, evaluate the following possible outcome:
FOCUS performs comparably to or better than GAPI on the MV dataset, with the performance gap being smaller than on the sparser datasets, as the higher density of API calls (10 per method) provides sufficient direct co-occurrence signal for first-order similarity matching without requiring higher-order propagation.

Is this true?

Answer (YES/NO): YES